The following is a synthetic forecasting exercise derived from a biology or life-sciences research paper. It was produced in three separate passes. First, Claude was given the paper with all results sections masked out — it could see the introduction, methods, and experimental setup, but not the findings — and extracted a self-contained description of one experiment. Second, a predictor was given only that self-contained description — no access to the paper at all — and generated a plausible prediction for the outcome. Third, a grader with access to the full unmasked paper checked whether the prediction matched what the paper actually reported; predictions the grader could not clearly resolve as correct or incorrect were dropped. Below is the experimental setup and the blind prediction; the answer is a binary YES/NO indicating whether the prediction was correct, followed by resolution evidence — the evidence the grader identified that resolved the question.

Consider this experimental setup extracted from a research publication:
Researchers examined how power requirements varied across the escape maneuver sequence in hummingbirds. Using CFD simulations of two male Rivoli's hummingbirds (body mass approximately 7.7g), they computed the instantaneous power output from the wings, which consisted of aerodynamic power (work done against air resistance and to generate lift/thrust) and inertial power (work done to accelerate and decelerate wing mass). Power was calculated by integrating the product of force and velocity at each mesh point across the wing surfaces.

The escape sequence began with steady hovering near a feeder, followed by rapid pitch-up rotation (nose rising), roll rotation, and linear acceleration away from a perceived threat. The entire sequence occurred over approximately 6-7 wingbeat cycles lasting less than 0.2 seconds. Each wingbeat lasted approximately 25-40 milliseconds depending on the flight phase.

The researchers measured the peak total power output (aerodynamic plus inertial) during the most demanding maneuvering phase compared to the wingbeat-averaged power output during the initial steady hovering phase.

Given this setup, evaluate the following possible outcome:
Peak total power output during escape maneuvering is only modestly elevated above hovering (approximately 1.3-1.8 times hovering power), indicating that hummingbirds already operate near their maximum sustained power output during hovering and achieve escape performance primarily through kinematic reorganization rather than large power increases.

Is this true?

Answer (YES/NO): NO